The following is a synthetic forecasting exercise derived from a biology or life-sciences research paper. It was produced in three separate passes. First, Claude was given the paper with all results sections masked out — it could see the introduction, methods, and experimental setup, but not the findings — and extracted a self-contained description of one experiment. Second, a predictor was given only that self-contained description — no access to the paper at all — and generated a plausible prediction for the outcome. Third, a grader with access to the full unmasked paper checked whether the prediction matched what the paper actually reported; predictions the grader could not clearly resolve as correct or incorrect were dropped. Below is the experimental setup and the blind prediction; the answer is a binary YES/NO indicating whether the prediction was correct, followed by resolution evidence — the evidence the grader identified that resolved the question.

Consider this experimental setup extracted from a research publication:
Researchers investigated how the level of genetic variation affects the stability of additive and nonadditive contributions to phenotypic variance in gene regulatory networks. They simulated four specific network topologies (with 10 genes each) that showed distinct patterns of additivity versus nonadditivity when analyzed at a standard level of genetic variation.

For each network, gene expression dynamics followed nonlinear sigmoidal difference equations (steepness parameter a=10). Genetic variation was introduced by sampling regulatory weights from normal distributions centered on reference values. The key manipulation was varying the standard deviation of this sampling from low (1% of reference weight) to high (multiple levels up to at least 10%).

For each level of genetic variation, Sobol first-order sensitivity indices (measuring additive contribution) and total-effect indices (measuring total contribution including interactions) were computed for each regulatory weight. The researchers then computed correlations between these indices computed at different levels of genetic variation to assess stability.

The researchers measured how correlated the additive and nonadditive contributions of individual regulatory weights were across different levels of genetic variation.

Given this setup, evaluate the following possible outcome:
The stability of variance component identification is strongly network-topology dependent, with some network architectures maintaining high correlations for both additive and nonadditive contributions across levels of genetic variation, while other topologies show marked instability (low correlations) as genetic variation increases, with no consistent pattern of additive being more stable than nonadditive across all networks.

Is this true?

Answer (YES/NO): YES